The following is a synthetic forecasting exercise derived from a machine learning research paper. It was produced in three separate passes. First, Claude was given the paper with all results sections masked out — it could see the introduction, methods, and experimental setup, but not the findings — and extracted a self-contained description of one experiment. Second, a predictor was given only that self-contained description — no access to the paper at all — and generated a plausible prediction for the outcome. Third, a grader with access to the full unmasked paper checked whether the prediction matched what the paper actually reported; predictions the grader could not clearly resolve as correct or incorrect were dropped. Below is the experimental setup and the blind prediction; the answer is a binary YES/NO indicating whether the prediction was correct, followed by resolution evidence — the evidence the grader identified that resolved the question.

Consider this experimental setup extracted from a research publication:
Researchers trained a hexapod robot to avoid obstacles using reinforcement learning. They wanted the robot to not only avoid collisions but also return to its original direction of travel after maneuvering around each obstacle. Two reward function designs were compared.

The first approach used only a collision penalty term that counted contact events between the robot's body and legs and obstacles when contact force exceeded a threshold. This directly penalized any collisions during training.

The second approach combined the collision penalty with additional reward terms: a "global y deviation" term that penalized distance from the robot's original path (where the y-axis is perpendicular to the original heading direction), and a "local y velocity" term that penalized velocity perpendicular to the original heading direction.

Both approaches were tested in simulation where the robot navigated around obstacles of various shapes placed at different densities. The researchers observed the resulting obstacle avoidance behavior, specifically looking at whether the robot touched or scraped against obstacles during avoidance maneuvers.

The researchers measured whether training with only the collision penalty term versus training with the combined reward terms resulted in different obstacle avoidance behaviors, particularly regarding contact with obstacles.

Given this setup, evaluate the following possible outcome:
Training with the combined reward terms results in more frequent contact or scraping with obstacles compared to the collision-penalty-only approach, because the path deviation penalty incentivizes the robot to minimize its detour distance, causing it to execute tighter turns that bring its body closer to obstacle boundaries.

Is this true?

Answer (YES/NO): NO